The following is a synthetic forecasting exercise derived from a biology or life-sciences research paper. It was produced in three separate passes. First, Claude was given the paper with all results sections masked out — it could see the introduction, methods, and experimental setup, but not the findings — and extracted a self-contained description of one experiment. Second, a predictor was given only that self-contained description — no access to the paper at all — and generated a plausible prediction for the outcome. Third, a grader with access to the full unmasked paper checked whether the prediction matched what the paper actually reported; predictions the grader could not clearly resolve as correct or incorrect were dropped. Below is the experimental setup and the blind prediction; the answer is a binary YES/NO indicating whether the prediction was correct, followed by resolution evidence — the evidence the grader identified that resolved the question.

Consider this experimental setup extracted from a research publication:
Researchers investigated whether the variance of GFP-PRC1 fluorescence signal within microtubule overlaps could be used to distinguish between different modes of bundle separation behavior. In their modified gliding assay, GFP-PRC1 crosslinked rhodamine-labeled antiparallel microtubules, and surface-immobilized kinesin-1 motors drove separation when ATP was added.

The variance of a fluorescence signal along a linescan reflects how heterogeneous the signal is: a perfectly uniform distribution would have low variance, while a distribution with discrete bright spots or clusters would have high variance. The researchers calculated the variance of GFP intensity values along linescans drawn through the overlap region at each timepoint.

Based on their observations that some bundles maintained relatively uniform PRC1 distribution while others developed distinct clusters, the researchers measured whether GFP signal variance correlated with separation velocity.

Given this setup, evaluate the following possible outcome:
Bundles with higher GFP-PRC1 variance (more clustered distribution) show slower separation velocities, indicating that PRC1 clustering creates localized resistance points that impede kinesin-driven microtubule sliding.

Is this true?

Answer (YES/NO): YES